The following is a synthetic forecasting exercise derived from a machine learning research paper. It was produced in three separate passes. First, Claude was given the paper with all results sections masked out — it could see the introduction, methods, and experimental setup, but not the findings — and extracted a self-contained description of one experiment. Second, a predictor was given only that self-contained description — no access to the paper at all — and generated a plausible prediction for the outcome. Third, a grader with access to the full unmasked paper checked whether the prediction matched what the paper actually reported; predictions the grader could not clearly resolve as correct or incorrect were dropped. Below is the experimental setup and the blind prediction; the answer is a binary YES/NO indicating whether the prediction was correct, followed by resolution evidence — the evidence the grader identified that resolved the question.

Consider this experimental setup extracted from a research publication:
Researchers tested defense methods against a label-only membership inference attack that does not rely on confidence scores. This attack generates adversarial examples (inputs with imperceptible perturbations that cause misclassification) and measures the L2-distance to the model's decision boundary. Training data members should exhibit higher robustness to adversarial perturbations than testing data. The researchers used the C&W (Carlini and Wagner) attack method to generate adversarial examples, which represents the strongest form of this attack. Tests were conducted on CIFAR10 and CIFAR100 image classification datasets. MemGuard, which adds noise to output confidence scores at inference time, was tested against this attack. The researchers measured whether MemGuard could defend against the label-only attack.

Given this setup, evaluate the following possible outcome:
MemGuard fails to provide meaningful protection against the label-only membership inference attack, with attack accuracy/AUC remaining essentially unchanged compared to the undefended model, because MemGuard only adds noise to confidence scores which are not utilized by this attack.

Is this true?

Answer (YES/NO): YES